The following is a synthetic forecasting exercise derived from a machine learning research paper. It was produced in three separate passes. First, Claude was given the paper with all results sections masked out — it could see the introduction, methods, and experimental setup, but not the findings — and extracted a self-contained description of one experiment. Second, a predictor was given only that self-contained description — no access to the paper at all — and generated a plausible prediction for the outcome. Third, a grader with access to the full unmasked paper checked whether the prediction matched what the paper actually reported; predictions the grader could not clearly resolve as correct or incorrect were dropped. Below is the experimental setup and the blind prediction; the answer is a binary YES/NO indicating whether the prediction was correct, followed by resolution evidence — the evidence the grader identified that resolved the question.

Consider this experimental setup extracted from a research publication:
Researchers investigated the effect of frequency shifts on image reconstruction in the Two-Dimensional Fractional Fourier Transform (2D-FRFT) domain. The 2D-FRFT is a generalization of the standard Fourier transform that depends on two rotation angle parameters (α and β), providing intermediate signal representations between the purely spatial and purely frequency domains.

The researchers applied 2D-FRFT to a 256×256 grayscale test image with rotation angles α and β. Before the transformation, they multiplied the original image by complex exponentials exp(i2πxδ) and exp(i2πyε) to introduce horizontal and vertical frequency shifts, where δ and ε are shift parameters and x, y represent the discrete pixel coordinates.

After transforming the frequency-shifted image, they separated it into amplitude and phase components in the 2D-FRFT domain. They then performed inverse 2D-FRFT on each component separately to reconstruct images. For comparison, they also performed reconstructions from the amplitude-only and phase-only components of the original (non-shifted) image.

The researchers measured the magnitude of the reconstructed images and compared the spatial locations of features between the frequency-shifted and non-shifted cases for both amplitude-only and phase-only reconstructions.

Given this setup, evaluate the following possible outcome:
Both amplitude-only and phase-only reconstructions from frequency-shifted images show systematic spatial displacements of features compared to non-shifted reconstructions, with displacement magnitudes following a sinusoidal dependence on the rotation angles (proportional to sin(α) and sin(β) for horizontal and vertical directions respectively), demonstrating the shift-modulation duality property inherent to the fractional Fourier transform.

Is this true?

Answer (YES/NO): NO